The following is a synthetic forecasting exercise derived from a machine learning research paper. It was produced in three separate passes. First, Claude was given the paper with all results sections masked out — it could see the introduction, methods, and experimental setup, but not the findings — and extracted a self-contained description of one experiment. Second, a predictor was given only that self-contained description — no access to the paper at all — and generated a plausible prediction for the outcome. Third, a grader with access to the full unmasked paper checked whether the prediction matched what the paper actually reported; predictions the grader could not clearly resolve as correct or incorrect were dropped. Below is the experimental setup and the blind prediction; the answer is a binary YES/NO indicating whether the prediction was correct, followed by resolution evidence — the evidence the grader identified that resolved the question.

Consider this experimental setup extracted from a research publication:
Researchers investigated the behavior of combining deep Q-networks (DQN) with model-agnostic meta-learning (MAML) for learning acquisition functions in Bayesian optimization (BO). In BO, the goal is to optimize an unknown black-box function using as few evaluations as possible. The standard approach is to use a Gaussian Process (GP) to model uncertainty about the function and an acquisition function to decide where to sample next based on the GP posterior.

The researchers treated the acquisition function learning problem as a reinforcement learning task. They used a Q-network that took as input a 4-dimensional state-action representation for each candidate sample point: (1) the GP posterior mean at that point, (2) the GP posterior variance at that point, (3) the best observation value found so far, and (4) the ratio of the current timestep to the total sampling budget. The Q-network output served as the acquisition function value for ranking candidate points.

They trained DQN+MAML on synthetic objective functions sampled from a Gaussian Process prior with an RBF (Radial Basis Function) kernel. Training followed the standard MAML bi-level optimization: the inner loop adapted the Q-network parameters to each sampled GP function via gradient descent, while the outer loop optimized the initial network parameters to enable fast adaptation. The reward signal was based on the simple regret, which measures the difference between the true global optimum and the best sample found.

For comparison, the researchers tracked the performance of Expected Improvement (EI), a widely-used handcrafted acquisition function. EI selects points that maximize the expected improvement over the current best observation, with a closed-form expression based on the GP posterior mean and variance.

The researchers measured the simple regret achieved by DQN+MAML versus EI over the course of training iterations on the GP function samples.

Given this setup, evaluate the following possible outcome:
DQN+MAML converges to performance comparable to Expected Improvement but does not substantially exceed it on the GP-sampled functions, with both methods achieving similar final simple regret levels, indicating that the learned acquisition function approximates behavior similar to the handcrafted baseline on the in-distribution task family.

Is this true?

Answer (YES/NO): NO